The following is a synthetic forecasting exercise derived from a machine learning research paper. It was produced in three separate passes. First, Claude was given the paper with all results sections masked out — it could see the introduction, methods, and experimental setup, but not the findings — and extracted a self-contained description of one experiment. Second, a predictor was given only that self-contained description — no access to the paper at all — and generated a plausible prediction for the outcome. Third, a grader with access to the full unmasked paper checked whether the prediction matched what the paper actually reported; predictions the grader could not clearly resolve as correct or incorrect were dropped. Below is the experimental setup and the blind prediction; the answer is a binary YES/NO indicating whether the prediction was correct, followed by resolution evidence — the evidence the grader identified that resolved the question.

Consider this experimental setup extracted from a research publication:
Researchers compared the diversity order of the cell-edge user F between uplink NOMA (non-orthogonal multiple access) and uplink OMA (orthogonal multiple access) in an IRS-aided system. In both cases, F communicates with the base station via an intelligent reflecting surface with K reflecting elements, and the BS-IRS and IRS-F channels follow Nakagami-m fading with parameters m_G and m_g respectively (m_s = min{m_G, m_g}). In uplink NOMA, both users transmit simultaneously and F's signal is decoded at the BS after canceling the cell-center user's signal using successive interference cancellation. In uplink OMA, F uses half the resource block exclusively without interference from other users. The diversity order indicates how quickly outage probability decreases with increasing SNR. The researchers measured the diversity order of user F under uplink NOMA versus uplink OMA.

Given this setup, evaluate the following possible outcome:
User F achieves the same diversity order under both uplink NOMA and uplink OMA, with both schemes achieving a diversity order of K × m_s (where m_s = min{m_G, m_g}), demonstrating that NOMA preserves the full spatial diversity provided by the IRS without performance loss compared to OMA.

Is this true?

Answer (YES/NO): NO